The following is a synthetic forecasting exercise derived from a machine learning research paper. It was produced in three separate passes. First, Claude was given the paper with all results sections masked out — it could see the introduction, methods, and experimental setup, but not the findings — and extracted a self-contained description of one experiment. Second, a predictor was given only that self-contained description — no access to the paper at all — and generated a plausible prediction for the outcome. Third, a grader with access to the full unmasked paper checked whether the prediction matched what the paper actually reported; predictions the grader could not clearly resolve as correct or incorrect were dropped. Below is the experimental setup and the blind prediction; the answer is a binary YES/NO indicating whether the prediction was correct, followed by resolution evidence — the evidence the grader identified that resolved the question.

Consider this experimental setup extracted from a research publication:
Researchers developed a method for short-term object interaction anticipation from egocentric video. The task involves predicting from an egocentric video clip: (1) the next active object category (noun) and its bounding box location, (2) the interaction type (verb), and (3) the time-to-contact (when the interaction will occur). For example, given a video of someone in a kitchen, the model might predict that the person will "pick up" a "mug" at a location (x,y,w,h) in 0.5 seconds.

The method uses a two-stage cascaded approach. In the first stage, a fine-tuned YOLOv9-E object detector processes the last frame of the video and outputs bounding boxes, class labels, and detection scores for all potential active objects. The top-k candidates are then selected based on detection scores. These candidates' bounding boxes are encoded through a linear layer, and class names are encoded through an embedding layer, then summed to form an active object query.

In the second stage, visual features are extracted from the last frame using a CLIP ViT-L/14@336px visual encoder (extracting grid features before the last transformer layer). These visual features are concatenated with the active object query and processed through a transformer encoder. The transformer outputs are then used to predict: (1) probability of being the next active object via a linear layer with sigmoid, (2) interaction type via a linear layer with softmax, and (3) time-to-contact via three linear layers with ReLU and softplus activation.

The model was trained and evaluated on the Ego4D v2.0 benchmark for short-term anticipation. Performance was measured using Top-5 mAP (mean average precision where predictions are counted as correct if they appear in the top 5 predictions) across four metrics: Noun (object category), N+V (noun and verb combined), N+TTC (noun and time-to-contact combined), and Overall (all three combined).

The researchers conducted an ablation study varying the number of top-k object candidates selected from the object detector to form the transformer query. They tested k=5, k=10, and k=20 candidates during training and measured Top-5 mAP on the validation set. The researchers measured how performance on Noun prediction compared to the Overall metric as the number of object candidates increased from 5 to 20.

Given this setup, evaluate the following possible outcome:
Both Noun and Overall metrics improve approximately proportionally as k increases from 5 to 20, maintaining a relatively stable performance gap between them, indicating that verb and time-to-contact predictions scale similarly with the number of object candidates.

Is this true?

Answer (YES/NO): NO